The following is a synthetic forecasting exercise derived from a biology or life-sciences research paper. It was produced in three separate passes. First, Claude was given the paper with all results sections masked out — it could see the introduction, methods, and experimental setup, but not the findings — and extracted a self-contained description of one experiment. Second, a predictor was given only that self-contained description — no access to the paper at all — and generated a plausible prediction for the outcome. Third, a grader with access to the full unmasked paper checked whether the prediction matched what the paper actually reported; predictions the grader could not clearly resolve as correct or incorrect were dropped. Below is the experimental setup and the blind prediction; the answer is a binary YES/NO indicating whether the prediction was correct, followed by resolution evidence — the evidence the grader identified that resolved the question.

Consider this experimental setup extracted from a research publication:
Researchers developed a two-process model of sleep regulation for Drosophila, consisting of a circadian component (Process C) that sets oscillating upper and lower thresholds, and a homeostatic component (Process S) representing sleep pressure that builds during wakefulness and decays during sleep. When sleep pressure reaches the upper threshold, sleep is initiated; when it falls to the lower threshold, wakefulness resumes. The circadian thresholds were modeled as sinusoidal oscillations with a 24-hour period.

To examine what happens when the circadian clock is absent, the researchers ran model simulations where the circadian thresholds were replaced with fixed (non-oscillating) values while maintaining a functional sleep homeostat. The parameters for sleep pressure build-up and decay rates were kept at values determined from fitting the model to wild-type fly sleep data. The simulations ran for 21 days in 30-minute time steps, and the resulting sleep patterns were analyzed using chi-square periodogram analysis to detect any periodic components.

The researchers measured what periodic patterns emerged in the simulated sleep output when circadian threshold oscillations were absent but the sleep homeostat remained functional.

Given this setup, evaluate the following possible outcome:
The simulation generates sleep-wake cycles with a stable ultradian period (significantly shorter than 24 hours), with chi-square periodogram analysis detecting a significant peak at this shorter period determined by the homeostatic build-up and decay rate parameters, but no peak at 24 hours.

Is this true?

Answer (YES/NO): YES